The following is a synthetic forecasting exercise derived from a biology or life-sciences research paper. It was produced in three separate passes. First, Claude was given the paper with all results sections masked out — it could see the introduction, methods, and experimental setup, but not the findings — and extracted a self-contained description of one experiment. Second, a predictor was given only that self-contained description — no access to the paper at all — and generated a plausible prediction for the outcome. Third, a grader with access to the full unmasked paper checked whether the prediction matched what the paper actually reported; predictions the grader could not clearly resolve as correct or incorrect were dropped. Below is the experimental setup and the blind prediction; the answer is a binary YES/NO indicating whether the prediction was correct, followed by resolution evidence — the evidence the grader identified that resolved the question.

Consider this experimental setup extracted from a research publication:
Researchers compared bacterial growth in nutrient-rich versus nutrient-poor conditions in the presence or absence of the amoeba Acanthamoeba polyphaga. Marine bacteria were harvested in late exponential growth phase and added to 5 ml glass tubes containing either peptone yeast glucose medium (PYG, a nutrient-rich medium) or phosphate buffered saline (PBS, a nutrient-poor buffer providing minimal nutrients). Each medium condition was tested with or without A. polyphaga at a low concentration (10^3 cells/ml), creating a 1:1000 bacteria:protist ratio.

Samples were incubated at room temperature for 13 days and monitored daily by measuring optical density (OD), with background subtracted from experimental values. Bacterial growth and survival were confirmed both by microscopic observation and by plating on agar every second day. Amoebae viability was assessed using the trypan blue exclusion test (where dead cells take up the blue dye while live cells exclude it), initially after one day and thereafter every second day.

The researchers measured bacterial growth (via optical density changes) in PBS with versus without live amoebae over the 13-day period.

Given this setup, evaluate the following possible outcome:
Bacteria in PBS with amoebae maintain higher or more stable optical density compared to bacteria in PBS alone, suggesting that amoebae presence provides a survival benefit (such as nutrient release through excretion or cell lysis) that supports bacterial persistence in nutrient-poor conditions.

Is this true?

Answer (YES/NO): YES